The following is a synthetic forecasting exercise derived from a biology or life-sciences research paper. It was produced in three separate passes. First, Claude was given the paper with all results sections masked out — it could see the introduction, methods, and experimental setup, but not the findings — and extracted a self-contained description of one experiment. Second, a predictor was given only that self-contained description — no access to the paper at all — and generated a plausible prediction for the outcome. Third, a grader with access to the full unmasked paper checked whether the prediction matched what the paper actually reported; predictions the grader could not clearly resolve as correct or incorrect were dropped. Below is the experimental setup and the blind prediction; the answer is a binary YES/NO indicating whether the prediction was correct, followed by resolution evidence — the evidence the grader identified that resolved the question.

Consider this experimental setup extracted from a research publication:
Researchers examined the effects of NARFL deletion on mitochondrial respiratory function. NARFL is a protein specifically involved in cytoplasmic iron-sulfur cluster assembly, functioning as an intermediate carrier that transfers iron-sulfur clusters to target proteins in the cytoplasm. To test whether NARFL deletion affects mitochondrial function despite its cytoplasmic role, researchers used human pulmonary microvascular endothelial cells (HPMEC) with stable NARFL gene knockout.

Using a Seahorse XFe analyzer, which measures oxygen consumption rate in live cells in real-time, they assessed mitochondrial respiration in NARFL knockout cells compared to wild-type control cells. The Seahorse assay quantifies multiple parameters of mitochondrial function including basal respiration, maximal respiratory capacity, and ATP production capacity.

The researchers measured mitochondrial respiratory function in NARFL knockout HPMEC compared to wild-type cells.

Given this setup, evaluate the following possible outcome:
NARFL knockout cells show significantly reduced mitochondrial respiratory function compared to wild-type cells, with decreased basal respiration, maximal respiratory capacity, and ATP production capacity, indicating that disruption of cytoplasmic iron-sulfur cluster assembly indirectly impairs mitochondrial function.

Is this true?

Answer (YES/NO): YES